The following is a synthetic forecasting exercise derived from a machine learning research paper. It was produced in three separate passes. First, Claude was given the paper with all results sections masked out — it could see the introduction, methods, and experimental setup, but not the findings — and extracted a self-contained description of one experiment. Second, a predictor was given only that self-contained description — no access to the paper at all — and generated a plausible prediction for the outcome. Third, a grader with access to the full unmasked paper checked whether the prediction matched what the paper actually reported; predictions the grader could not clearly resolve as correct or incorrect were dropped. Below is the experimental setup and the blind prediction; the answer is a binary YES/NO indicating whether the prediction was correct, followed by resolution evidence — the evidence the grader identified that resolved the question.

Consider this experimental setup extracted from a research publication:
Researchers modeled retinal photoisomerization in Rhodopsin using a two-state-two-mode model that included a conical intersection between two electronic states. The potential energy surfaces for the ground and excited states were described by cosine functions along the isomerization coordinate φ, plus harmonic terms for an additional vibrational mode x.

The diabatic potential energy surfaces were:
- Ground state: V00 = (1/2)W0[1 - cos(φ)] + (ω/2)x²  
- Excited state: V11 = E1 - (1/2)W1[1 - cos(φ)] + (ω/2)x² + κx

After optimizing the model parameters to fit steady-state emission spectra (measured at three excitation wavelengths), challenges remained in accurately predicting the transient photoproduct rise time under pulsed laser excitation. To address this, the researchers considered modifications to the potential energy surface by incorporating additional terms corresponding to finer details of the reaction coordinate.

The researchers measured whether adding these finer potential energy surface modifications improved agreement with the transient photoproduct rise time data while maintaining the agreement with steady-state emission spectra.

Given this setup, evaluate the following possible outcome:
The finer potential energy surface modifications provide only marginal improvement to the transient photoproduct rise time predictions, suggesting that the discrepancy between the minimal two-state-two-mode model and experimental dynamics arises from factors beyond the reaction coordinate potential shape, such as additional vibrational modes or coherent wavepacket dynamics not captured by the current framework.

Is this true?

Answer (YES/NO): NO